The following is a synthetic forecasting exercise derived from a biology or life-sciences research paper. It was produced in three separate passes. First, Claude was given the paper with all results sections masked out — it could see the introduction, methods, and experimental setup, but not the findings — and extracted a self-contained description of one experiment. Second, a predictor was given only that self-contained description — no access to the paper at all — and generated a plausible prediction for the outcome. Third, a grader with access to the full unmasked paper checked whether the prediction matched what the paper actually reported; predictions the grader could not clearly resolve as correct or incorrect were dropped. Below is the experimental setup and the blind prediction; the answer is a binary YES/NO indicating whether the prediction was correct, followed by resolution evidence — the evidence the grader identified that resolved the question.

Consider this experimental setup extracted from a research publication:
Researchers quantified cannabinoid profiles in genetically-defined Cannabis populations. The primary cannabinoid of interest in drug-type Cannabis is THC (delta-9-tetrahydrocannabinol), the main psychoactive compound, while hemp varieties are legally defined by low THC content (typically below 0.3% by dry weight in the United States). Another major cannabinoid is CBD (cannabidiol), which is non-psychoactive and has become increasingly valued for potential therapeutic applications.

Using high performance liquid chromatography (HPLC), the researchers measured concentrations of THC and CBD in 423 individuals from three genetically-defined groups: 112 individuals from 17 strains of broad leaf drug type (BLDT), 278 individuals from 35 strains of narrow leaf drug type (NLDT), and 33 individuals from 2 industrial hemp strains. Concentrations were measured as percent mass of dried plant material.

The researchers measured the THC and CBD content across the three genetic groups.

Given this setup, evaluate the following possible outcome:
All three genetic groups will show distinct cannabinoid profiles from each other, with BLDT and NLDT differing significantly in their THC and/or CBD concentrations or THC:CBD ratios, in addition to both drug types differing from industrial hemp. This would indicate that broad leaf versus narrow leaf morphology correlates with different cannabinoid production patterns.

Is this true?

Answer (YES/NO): YES